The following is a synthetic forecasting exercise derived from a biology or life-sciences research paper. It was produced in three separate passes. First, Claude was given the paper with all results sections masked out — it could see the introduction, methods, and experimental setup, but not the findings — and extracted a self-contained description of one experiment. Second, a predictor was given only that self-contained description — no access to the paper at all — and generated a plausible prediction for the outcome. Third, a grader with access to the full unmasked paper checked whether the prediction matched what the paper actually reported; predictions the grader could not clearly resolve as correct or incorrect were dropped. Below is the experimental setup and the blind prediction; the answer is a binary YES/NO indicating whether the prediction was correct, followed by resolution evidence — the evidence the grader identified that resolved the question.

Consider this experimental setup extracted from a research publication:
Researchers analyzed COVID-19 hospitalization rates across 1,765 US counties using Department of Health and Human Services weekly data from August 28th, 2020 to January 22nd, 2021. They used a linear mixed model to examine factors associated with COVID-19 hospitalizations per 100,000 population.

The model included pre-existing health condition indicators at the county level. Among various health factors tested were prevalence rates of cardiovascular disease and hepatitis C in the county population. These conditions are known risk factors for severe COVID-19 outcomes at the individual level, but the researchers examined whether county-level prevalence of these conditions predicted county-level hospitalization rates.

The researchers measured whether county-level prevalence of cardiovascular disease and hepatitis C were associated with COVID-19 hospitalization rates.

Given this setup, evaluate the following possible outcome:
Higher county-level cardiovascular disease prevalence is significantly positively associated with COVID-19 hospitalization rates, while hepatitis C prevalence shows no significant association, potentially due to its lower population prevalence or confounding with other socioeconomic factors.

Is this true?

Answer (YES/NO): NO